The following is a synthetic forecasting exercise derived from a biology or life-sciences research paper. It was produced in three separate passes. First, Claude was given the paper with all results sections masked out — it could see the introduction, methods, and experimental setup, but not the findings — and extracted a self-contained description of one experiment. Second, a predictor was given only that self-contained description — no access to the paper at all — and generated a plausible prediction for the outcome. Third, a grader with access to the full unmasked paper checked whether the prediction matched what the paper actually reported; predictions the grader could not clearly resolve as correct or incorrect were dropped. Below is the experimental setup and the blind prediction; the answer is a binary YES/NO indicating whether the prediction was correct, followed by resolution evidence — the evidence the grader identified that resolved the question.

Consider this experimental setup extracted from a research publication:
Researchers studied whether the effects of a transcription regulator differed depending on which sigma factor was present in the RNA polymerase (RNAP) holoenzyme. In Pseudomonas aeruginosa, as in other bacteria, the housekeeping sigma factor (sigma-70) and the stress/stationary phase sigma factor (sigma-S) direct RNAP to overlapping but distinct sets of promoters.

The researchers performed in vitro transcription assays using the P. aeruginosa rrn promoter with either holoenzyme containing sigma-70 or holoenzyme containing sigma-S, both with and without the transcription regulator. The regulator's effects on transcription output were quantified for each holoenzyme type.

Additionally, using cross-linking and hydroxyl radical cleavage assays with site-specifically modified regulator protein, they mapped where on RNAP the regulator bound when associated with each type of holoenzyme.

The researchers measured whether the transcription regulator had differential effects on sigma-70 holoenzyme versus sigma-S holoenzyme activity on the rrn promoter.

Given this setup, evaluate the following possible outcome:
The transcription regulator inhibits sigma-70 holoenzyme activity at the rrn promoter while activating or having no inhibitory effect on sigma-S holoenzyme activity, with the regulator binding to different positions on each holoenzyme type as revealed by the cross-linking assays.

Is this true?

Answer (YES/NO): NO